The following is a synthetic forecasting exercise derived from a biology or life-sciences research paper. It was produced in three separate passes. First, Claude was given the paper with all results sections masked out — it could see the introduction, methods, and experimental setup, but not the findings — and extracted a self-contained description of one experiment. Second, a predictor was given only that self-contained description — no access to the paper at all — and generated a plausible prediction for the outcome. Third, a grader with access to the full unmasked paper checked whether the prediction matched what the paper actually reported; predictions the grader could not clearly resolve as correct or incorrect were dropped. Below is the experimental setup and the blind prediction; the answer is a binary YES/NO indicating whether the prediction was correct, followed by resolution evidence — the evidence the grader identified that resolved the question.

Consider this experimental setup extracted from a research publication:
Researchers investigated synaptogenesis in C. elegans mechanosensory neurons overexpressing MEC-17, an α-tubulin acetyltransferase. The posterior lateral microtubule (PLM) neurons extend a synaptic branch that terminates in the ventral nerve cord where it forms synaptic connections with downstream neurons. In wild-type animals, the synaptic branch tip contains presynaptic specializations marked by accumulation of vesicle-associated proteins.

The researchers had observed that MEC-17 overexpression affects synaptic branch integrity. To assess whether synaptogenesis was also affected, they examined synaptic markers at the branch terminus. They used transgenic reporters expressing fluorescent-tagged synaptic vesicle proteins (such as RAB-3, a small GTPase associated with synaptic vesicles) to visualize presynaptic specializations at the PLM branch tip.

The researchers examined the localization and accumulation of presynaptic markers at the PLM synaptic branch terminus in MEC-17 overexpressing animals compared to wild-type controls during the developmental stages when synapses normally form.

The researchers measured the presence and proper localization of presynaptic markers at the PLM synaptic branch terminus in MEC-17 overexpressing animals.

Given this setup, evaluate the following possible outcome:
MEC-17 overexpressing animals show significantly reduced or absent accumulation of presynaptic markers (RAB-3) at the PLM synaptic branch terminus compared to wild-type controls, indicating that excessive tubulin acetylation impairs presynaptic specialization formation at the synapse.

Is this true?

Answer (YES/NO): YES